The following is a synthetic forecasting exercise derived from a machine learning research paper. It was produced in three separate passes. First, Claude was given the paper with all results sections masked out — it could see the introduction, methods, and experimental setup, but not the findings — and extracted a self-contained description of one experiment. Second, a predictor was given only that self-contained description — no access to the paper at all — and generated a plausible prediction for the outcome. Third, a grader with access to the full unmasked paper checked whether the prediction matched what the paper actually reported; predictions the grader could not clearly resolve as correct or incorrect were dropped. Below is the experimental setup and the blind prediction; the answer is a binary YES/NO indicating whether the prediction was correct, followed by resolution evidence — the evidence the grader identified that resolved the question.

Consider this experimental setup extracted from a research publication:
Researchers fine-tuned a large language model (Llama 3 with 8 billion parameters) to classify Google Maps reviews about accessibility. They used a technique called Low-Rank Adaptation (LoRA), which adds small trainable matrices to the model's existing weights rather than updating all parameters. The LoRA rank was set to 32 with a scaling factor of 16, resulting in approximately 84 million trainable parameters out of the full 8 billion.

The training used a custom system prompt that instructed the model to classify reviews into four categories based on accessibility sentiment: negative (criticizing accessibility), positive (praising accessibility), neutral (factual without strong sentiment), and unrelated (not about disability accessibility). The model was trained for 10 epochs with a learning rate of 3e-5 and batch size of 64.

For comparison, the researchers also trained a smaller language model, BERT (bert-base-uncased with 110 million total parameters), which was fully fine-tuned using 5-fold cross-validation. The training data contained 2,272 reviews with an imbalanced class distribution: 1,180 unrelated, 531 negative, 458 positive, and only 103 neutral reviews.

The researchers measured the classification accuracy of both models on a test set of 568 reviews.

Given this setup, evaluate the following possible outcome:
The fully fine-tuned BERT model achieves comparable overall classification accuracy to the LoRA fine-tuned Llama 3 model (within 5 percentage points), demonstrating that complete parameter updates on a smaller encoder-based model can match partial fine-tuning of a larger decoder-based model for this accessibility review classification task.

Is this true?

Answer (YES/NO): NO